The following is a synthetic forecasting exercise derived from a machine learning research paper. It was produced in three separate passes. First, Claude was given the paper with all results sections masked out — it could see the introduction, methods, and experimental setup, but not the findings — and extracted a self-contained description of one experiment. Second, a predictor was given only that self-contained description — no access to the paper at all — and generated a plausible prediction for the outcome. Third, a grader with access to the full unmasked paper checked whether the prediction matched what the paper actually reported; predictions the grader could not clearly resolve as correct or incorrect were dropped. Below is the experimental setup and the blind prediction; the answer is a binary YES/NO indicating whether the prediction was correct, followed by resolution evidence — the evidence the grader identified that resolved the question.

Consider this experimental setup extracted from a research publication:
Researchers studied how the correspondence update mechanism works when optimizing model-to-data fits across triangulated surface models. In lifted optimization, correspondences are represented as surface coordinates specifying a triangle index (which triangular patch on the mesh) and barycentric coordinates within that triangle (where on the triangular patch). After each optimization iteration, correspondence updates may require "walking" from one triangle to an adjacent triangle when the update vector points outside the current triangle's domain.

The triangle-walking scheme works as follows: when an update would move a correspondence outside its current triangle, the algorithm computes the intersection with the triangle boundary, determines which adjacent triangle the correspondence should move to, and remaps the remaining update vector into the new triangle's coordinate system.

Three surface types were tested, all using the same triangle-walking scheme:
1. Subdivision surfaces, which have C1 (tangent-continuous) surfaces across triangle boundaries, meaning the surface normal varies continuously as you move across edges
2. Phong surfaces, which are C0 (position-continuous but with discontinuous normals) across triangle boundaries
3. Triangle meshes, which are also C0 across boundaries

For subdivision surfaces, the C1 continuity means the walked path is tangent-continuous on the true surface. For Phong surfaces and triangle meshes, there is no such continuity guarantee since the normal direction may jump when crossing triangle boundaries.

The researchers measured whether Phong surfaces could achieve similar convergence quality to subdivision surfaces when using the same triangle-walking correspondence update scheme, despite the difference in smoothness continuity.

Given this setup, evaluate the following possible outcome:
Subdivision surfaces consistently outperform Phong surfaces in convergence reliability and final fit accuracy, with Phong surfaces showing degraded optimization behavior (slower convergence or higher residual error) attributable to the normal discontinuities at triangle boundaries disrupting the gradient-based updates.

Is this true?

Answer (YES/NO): NO